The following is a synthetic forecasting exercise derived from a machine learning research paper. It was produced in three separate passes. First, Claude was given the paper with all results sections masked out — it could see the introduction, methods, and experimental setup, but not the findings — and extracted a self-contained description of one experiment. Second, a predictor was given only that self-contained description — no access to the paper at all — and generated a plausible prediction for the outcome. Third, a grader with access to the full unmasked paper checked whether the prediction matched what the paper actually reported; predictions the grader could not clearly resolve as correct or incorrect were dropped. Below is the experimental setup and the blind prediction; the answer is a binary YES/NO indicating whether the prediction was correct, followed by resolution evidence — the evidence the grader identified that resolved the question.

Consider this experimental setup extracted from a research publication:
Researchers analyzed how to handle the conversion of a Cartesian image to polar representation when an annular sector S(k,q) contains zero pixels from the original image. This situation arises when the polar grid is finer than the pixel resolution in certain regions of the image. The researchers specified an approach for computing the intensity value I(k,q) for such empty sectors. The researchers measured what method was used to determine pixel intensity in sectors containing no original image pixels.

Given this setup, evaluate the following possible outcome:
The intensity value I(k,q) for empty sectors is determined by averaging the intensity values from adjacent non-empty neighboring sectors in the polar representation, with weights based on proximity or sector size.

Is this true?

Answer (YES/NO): NO